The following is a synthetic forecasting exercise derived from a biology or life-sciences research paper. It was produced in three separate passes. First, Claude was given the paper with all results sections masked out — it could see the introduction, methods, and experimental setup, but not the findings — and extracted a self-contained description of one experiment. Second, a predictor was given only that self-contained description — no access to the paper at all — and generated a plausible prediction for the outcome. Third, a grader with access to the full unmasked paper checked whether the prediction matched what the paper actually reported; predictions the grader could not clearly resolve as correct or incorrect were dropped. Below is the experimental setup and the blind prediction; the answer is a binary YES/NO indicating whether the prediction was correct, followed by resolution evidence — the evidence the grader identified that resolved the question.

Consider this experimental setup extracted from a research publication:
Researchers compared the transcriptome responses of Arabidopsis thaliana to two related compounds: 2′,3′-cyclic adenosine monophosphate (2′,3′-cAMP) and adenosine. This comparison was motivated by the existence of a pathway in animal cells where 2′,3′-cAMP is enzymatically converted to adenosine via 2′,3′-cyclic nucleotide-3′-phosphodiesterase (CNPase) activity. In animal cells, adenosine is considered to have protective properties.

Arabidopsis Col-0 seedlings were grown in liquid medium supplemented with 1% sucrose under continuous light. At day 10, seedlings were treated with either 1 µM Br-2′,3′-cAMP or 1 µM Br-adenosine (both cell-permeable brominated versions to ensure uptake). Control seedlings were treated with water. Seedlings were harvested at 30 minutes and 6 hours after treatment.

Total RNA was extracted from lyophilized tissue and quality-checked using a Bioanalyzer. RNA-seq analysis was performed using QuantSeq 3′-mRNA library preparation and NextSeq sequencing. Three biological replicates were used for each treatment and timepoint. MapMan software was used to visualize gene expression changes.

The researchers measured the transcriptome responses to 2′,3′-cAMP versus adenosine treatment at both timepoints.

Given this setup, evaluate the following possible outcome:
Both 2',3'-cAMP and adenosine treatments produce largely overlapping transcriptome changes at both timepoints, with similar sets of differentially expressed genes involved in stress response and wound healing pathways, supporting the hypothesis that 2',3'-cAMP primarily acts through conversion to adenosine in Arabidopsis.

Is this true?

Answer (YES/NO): NO